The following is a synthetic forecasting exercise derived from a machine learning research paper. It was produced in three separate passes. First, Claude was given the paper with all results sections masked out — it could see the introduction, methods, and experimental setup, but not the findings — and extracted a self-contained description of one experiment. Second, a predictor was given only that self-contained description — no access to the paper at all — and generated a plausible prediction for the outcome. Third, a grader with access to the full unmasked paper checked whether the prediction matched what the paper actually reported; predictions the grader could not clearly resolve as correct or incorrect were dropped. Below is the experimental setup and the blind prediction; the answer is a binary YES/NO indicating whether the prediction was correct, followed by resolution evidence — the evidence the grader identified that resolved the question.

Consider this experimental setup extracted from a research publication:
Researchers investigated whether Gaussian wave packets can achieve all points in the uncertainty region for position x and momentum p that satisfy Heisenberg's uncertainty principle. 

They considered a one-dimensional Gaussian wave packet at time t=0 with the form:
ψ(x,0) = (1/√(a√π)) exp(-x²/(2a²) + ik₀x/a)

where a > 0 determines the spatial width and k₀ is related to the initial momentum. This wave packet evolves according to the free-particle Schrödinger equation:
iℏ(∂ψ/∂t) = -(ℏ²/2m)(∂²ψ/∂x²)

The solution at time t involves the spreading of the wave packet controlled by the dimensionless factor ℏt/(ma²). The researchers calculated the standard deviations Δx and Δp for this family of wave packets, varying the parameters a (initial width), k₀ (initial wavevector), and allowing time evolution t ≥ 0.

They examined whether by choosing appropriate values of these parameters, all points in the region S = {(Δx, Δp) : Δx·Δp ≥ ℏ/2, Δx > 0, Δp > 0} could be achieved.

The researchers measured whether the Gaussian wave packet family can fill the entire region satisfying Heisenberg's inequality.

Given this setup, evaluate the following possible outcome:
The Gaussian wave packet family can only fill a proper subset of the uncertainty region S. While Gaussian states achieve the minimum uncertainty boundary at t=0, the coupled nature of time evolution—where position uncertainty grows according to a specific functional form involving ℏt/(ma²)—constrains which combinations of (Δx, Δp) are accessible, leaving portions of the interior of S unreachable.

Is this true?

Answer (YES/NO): NO